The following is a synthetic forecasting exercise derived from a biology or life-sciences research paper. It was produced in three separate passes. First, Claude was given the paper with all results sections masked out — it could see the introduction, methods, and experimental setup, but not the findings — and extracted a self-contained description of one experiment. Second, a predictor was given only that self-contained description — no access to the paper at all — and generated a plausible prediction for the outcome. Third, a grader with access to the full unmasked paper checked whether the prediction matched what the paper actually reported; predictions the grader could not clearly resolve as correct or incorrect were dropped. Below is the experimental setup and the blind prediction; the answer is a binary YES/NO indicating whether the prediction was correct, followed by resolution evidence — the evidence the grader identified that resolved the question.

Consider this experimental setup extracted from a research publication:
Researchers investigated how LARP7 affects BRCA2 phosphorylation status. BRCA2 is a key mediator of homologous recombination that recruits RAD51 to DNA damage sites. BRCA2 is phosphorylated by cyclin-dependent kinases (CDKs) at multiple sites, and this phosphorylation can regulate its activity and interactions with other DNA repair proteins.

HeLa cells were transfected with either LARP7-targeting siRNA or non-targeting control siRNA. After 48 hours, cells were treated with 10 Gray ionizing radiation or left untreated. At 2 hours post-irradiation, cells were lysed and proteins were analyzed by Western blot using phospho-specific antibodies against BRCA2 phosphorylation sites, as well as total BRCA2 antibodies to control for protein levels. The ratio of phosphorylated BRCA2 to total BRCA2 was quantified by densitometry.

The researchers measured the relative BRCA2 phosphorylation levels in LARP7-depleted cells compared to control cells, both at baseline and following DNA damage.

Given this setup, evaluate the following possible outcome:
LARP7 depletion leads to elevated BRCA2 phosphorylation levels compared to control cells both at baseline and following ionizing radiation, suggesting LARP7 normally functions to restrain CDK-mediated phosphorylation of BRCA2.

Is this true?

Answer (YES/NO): NO